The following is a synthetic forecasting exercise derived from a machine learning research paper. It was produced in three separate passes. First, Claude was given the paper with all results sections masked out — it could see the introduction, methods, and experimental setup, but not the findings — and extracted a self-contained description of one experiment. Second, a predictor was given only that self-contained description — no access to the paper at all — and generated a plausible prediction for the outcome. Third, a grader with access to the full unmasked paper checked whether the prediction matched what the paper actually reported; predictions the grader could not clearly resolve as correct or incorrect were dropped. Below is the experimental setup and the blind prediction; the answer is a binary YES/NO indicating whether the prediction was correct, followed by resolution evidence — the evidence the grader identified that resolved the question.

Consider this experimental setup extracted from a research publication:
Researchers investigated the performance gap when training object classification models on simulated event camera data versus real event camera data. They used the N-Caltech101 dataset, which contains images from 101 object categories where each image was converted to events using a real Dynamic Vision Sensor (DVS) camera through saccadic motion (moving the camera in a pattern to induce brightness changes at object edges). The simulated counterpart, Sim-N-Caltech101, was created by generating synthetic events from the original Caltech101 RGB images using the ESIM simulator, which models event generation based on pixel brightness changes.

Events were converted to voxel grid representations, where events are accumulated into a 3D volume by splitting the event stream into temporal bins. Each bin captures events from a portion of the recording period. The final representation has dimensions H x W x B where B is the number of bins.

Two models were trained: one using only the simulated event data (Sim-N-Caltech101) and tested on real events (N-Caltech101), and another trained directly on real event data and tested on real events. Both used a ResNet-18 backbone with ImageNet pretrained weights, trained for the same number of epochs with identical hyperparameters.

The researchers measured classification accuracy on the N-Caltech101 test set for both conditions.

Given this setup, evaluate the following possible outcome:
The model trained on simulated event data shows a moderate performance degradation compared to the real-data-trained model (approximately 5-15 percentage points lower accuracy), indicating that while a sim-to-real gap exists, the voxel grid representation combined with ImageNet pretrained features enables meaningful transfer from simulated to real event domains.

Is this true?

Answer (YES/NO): YES